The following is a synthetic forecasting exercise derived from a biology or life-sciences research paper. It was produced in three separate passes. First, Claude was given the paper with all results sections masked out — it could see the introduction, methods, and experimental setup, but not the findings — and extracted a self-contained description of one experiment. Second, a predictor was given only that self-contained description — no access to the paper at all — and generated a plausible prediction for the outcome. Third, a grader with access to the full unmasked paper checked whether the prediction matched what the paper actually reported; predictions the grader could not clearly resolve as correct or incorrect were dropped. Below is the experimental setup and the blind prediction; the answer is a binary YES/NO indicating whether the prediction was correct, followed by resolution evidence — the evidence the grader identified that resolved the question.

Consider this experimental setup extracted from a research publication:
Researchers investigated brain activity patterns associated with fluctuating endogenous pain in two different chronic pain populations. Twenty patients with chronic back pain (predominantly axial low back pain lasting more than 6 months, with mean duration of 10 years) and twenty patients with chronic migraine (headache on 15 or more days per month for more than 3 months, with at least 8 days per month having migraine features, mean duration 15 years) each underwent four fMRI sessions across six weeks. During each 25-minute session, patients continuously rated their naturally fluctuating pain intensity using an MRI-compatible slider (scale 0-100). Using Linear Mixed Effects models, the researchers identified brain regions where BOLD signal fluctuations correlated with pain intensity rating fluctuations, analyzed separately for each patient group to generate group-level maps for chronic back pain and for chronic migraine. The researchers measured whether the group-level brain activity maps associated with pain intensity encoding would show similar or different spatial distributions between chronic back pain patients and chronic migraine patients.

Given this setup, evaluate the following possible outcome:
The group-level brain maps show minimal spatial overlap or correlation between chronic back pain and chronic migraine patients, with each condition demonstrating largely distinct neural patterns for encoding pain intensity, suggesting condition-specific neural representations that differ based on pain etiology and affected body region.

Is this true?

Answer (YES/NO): YES